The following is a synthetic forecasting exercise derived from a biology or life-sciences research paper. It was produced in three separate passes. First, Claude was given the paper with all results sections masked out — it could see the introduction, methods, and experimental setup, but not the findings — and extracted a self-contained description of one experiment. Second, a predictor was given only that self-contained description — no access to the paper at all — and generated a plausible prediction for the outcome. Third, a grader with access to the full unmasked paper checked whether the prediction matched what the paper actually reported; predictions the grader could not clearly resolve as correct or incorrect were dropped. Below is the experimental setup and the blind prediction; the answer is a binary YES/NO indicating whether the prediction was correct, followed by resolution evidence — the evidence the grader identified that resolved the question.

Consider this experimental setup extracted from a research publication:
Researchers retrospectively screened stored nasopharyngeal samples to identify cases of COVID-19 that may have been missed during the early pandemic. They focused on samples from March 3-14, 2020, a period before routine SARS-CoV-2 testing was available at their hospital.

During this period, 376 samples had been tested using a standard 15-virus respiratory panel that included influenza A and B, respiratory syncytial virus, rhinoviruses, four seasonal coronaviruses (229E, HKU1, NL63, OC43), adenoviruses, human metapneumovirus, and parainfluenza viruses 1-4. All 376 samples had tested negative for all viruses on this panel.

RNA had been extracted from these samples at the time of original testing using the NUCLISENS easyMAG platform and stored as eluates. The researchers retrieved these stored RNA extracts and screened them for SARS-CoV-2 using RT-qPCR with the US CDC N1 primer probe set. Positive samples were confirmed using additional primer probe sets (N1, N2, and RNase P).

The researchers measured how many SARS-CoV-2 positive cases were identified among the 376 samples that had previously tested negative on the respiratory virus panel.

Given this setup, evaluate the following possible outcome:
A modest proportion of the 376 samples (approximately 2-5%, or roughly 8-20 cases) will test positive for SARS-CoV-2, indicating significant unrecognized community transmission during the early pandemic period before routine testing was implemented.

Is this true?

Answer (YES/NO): NO